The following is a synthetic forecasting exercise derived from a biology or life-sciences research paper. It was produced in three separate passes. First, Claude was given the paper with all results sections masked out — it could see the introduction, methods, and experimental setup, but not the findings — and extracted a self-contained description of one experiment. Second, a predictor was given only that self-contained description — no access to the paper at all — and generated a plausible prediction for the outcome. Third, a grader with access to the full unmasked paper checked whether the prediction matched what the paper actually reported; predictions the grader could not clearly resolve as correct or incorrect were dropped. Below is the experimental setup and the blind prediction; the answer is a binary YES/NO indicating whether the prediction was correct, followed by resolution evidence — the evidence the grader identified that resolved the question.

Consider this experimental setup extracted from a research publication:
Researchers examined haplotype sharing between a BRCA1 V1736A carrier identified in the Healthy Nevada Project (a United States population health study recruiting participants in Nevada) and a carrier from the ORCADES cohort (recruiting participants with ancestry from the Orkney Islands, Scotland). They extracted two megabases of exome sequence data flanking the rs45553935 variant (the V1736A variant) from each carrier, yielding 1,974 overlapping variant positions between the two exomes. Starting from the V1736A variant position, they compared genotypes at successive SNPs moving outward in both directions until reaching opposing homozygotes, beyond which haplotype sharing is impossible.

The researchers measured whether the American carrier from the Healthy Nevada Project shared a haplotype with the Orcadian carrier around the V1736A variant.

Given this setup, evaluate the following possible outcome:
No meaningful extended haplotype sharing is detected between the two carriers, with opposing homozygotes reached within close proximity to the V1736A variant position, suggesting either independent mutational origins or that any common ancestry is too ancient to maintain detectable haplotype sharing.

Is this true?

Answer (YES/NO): NO